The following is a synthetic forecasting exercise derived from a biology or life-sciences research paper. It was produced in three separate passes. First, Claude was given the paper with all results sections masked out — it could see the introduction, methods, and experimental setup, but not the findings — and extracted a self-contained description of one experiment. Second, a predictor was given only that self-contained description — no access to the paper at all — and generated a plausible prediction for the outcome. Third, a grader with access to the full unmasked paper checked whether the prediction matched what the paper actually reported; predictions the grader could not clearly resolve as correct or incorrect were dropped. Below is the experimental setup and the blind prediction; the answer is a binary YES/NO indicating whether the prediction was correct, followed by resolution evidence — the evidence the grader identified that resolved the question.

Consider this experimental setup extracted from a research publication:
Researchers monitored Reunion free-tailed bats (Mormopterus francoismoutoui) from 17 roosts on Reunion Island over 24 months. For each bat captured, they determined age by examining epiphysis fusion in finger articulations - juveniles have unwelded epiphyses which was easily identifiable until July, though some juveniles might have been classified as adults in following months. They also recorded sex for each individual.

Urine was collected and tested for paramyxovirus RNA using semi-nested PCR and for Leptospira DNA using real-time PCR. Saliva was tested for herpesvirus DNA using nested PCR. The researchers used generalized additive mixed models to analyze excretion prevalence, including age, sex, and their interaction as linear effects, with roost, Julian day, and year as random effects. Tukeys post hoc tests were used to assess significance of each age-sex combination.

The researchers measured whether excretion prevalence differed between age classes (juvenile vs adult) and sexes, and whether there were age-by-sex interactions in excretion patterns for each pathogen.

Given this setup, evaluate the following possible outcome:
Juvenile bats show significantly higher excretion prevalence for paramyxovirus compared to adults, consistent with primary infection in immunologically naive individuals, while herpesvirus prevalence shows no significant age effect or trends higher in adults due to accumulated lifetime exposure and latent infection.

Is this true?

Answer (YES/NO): NO